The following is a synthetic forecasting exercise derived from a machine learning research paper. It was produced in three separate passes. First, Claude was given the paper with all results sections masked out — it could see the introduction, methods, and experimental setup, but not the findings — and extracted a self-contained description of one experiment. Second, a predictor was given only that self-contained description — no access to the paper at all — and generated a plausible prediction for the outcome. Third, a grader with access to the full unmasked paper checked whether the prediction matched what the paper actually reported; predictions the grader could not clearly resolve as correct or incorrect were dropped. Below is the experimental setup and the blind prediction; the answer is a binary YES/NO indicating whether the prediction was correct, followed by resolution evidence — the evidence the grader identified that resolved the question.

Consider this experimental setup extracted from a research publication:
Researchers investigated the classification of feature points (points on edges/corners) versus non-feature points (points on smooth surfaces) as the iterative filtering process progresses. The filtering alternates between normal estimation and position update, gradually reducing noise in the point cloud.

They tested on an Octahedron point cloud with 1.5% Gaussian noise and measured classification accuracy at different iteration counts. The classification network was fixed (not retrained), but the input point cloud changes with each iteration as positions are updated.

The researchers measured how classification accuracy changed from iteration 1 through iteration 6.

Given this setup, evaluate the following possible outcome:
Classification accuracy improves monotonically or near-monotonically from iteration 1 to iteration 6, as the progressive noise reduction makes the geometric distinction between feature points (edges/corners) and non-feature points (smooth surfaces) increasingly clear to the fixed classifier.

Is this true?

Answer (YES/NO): YES